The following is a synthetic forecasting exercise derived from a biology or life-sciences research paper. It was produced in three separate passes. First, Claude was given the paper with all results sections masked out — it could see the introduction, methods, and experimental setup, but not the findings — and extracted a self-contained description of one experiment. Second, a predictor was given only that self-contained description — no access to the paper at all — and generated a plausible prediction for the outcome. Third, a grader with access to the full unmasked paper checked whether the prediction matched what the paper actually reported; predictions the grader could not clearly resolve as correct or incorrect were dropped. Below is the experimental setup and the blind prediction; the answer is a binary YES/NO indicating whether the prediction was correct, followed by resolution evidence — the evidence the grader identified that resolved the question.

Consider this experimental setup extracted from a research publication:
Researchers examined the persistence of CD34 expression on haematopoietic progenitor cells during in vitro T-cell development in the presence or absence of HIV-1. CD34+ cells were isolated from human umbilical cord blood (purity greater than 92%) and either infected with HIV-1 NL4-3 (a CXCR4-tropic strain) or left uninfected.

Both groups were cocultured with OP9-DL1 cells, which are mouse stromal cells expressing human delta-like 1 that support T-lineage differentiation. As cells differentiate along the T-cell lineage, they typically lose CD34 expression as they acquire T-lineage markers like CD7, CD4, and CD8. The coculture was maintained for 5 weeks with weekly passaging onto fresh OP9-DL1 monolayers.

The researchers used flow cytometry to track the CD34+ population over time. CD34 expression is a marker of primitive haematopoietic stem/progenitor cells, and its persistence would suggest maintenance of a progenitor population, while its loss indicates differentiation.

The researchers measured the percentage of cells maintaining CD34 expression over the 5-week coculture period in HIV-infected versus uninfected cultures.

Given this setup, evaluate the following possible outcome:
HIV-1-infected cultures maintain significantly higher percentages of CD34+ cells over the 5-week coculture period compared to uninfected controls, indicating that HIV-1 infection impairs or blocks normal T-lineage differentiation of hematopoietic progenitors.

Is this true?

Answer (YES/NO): NO